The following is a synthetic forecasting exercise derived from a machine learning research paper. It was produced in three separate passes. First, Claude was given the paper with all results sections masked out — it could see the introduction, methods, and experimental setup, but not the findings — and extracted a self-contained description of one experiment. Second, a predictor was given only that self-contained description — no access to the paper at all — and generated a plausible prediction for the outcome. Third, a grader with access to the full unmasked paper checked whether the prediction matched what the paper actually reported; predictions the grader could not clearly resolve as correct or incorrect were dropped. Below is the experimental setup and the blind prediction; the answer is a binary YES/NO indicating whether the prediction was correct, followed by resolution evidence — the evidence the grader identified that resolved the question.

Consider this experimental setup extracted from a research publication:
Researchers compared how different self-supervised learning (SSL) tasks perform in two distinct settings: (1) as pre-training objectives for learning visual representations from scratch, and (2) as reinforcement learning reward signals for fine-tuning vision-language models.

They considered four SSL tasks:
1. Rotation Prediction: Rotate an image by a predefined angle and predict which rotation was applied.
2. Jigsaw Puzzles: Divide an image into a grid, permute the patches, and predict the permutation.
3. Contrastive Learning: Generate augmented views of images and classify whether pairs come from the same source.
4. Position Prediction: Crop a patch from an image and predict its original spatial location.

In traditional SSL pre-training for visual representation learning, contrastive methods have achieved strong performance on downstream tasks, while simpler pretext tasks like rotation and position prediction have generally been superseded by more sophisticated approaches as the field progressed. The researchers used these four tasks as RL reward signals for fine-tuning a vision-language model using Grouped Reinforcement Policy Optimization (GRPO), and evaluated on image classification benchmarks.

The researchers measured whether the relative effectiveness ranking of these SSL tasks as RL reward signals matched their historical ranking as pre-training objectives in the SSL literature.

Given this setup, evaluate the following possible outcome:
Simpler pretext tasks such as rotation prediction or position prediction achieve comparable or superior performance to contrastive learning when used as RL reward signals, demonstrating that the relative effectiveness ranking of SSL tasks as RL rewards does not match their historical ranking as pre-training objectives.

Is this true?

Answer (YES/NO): YES